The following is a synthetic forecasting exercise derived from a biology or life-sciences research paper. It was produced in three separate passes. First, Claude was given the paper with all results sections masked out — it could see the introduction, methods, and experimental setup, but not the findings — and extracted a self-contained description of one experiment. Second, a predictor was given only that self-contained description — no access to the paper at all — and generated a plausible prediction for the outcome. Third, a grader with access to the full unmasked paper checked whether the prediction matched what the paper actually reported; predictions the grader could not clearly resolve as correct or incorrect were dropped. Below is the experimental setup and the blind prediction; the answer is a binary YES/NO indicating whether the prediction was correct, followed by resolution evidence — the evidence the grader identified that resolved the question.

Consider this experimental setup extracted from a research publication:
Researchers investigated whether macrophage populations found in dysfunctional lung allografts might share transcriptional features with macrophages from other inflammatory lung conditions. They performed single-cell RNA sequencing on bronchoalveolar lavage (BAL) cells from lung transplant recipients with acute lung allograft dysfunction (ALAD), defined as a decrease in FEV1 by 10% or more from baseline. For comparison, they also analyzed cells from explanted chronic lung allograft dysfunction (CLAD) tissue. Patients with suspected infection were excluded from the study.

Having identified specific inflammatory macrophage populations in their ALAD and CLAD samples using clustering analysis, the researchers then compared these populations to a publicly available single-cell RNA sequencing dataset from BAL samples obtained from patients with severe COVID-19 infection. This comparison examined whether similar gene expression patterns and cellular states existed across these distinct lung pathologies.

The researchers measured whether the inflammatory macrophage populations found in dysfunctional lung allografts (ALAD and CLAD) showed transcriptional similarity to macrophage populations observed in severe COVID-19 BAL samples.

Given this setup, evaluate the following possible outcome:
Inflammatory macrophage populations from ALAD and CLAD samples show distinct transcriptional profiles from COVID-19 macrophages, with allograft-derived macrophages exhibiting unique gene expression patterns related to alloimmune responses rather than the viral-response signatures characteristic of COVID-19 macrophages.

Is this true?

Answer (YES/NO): NO